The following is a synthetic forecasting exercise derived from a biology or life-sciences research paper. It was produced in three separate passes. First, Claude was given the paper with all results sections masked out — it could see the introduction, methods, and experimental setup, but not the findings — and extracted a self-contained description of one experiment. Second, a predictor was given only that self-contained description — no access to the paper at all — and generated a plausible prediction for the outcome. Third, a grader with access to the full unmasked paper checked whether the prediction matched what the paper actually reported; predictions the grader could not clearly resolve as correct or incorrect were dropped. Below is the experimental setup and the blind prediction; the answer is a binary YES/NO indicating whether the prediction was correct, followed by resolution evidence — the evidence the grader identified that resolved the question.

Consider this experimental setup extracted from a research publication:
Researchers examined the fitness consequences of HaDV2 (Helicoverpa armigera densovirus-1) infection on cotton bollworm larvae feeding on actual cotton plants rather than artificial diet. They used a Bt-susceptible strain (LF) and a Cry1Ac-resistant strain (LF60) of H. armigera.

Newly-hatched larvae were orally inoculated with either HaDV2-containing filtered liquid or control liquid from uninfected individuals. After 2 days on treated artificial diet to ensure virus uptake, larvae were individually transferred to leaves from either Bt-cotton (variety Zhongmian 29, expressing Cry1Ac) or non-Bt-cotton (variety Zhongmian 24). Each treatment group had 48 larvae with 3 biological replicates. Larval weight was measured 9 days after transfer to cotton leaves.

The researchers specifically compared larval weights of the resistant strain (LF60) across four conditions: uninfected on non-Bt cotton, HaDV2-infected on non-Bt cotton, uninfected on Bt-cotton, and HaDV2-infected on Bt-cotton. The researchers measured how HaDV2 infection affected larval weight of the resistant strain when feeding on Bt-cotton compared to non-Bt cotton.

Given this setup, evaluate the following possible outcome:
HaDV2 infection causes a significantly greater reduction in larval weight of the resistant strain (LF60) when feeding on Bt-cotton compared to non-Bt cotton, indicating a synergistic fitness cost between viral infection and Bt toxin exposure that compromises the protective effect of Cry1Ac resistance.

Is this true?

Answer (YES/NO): NO